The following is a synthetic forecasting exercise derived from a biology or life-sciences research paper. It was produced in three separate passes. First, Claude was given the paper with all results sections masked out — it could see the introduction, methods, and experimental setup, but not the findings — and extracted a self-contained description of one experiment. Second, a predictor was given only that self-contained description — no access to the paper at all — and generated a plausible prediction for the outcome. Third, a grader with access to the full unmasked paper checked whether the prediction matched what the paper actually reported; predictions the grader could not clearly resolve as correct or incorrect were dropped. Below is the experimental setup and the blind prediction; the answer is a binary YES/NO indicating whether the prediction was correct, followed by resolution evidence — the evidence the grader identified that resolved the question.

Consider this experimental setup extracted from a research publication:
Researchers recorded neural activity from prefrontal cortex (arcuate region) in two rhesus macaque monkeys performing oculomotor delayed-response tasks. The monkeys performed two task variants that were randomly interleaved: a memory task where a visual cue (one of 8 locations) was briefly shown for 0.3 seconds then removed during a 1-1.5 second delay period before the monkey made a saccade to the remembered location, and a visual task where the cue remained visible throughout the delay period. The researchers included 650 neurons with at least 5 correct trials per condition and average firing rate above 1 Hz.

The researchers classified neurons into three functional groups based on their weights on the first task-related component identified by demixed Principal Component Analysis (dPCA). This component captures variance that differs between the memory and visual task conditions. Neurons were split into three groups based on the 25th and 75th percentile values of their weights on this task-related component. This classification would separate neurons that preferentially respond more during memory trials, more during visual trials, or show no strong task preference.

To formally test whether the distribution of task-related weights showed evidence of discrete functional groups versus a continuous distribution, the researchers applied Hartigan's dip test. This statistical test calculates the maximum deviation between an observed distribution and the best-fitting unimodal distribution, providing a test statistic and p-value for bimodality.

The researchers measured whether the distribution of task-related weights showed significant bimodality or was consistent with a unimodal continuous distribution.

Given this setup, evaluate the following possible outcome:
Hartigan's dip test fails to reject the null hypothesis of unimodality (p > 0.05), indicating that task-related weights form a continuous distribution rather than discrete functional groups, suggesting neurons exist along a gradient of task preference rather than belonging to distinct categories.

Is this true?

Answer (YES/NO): NO